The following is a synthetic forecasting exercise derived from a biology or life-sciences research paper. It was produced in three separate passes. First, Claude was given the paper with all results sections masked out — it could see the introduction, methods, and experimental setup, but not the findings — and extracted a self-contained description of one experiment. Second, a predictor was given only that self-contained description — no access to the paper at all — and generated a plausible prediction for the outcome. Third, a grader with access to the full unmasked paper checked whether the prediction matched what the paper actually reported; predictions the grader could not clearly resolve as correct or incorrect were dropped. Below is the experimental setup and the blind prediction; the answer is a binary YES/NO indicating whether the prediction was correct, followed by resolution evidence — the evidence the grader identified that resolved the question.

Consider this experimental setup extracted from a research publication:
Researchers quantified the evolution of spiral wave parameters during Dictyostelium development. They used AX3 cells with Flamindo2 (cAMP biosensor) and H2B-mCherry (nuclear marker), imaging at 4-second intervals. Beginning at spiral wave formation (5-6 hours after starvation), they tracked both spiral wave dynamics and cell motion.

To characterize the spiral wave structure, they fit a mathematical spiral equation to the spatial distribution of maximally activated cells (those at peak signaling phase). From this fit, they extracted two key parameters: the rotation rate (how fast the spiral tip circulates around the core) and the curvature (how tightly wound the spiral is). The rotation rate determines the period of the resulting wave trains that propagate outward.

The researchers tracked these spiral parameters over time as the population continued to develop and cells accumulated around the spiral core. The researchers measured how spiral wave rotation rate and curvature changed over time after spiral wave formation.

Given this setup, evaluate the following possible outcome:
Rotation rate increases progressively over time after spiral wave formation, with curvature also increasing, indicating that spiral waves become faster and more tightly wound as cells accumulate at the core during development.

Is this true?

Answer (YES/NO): YES